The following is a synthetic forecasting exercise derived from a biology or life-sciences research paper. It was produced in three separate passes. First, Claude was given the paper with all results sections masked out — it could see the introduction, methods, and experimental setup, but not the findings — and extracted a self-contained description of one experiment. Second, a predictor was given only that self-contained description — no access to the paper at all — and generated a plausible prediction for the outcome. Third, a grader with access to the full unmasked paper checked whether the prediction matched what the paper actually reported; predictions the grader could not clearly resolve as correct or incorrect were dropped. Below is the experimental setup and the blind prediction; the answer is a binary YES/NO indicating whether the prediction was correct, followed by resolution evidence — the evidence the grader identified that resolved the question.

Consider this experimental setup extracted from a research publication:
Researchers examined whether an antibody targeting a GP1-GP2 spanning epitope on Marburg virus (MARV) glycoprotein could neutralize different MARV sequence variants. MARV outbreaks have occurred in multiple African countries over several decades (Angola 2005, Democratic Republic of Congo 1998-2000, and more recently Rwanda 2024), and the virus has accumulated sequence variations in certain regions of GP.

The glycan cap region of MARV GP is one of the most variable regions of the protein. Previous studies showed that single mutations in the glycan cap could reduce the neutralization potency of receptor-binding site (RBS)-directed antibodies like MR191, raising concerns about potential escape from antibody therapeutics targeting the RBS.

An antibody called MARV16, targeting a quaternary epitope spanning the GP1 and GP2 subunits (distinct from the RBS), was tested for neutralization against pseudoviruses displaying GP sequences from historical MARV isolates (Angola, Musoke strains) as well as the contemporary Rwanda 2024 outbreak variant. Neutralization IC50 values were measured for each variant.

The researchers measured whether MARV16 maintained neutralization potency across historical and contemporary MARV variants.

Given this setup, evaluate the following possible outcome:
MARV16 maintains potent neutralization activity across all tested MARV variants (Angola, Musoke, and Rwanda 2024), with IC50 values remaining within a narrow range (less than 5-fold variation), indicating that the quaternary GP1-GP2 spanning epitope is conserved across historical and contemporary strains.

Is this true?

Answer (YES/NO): NO